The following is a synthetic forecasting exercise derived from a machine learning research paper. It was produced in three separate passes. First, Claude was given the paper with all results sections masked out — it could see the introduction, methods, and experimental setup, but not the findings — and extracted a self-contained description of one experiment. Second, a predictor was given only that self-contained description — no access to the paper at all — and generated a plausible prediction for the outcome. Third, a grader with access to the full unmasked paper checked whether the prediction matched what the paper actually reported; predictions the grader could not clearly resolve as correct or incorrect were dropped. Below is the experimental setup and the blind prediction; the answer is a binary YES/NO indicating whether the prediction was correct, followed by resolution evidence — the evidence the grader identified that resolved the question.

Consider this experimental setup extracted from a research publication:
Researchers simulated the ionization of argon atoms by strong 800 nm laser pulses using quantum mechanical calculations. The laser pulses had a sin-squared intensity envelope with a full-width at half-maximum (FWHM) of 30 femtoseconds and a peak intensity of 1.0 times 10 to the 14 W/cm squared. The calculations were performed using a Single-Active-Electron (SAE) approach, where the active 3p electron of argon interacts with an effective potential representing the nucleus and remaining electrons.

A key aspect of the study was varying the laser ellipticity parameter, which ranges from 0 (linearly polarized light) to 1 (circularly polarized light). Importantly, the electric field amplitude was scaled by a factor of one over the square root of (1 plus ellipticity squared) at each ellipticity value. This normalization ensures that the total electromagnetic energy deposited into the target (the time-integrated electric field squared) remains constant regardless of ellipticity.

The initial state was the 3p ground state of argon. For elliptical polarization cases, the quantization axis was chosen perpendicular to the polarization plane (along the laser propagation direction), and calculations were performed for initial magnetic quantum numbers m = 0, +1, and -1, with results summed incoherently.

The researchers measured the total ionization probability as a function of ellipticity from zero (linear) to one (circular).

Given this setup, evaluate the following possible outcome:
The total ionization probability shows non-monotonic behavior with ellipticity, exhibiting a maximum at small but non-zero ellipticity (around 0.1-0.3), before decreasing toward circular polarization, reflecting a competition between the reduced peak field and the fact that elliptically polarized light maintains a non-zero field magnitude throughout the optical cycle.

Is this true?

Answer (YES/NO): NO